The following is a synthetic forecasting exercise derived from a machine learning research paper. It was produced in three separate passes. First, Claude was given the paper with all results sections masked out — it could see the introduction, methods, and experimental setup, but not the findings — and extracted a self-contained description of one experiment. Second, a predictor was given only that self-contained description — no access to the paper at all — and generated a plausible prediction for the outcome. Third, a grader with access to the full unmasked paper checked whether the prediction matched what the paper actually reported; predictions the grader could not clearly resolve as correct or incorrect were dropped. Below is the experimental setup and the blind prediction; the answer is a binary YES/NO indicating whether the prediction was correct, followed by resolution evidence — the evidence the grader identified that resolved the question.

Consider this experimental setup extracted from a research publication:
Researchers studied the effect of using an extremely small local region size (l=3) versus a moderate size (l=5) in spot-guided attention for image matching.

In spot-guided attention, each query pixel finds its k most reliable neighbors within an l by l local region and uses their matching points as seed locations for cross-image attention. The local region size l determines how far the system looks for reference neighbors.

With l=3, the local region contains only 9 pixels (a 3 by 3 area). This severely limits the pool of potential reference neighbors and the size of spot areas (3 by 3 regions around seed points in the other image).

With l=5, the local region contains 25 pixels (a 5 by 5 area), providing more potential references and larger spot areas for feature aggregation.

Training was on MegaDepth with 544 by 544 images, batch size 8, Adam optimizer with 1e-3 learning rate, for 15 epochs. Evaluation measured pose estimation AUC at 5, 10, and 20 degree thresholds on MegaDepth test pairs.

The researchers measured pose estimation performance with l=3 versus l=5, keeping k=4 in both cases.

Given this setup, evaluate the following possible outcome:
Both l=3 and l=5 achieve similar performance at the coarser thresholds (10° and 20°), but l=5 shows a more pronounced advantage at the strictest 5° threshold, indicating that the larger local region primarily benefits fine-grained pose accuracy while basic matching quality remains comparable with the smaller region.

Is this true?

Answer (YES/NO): NO